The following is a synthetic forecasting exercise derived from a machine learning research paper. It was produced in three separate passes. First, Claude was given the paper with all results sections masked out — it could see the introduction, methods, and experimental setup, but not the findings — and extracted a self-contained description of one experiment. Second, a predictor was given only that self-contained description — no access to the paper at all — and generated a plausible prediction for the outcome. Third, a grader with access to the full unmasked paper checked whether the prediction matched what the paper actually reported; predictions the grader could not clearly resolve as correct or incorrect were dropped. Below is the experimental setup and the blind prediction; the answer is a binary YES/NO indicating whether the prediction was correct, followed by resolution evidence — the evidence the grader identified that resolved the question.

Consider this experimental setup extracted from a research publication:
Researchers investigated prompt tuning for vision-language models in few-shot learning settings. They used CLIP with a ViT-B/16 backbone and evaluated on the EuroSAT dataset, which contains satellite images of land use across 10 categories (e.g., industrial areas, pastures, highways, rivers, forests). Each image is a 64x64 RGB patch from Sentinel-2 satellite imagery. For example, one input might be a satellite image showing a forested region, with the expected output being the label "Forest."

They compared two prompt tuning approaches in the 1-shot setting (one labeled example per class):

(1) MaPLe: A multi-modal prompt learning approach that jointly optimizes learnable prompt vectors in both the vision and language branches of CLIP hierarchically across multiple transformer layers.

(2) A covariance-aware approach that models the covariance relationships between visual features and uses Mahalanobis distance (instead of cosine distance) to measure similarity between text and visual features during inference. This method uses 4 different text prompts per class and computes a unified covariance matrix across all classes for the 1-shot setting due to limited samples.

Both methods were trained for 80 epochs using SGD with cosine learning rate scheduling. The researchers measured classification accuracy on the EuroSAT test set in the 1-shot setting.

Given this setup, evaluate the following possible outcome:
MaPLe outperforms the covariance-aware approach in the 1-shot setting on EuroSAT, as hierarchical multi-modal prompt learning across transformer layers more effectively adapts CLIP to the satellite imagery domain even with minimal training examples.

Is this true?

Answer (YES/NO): YES